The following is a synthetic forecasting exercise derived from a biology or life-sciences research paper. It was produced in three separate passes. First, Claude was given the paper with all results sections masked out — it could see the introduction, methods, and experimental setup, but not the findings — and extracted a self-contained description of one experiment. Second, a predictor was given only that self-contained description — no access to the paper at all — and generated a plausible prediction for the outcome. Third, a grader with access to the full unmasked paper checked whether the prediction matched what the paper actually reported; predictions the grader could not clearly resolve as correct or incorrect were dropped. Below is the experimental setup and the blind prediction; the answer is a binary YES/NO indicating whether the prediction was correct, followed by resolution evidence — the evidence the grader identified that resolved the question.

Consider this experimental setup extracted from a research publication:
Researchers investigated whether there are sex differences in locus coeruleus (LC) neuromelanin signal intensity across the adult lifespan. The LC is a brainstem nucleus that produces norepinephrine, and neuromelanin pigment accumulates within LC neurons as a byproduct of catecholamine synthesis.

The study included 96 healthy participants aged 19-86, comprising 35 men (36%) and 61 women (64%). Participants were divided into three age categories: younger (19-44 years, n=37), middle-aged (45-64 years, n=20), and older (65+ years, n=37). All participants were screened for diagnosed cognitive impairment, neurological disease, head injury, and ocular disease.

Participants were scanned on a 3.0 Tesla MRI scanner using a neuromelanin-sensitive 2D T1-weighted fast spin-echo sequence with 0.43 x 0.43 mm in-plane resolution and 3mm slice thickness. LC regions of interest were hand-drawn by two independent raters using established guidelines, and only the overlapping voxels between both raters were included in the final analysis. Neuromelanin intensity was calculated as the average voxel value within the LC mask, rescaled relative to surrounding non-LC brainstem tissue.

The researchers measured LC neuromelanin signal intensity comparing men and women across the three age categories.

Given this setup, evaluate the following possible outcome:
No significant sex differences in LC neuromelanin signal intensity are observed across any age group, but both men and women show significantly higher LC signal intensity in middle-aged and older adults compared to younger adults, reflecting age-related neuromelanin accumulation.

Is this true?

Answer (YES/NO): NO